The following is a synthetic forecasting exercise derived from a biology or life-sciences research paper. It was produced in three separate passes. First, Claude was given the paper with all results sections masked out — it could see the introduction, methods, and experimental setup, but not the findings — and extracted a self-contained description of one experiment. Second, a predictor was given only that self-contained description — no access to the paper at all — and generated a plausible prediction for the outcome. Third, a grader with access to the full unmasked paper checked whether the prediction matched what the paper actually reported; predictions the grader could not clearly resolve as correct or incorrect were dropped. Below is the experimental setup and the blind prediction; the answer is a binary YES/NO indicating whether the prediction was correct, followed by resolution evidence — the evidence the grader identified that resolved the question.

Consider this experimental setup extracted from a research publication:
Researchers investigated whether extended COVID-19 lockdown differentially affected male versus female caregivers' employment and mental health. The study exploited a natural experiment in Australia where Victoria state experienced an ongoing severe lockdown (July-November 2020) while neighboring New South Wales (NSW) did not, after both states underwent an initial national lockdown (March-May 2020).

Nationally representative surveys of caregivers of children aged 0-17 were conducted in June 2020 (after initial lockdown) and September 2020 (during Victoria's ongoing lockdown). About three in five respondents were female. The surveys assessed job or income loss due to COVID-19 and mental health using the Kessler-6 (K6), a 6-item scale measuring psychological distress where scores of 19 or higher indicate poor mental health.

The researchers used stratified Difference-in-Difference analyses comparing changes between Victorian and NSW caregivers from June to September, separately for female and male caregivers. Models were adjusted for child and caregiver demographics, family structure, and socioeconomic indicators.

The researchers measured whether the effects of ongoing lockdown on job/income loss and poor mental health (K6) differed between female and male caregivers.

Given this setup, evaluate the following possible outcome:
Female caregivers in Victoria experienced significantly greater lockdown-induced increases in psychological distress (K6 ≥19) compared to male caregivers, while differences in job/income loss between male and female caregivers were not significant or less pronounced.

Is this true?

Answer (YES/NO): NO